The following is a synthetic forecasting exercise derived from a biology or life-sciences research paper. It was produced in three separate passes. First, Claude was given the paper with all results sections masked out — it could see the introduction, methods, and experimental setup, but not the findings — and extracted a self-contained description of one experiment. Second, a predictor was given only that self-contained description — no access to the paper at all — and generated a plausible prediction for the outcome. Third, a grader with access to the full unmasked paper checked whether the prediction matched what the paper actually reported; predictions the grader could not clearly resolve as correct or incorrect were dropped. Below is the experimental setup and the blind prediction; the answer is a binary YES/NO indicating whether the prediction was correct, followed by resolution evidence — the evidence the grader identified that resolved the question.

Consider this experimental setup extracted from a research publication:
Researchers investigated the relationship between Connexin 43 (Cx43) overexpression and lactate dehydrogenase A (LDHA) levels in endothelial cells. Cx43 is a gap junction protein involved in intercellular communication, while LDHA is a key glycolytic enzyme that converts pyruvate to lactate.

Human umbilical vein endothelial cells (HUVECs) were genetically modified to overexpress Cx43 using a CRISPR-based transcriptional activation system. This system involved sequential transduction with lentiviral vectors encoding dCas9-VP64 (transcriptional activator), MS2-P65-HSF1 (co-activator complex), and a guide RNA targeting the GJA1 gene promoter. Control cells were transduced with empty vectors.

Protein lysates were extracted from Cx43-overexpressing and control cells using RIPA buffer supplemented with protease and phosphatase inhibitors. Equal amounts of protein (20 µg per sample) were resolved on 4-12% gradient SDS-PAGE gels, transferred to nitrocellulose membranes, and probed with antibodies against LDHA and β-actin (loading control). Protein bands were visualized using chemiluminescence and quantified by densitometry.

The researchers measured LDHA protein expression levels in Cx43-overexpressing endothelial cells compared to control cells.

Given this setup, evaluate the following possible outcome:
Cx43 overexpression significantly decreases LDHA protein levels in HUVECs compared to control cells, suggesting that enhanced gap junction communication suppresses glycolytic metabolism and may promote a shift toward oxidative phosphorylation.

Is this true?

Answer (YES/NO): NO